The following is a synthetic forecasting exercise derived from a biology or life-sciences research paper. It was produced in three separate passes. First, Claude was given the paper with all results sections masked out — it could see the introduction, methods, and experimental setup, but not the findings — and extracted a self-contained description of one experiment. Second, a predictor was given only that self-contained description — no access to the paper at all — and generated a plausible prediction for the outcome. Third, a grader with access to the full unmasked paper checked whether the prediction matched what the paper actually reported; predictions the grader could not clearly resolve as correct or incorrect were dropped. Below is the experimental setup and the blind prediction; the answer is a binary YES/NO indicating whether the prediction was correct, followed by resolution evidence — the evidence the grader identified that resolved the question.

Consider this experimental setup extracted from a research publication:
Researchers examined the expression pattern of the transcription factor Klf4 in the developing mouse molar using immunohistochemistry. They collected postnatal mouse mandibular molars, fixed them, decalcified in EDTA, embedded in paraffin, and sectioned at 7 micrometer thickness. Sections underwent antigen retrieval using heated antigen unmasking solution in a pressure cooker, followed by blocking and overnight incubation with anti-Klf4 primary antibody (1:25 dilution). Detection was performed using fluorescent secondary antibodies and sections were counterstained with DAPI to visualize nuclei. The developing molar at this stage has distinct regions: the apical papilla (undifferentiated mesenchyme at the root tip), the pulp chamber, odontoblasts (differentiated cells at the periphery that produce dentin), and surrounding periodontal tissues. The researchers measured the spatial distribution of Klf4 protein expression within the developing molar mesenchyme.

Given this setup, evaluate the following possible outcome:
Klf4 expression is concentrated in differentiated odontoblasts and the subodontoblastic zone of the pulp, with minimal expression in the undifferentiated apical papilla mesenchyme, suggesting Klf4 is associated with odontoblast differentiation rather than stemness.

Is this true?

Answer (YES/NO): NO